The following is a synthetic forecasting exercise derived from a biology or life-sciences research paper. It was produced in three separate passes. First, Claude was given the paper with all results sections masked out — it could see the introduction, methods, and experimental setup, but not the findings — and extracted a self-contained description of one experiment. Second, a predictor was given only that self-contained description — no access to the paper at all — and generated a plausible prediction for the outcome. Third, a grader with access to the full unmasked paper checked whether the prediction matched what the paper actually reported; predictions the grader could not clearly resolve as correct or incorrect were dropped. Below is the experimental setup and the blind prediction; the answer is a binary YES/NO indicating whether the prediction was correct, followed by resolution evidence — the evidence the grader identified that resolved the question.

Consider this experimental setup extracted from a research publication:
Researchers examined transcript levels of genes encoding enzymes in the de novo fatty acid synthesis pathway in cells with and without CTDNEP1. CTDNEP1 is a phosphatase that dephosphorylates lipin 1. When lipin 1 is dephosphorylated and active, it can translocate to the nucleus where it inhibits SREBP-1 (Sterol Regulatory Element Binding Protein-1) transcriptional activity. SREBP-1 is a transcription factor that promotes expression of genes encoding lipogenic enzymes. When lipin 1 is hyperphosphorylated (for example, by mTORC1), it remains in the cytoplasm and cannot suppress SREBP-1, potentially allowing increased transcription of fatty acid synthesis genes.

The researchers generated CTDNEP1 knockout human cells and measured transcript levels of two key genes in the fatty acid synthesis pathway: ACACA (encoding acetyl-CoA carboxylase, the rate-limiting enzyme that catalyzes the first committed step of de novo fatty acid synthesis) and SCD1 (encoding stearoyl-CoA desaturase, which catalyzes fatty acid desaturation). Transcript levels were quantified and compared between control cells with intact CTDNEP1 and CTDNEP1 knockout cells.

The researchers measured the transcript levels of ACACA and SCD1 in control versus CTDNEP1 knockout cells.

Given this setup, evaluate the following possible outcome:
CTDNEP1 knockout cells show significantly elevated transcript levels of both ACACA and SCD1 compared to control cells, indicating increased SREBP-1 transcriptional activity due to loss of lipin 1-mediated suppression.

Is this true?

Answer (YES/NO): YES